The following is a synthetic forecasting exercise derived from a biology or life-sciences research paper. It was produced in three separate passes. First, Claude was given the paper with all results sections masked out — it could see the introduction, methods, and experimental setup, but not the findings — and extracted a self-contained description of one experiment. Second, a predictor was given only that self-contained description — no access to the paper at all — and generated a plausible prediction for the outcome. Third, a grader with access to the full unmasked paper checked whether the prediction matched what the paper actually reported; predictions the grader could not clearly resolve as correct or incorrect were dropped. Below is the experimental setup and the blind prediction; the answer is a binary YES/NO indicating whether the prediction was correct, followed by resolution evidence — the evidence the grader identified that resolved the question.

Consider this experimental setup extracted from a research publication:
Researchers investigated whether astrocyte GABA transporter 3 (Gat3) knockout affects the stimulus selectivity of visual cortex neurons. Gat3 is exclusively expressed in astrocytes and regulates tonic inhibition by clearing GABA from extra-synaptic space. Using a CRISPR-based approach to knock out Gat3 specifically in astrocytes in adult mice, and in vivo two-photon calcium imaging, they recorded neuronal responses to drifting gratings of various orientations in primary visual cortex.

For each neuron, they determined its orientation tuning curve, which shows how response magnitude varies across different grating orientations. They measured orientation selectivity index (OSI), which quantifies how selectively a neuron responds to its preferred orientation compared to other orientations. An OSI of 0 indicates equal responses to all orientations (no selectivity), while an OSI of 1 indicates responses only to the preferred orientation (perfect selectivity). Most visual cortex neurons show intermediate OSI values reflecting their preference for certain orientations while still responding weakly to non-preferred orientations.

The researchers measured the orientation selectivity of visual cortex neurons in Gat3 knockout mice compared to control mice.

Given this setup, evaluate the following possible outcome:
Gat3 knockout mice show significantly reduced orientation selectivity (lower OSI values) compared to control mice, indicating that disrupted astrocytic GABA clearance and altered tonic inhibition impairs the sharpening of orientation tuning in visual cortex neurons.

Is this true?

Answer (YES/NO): NO